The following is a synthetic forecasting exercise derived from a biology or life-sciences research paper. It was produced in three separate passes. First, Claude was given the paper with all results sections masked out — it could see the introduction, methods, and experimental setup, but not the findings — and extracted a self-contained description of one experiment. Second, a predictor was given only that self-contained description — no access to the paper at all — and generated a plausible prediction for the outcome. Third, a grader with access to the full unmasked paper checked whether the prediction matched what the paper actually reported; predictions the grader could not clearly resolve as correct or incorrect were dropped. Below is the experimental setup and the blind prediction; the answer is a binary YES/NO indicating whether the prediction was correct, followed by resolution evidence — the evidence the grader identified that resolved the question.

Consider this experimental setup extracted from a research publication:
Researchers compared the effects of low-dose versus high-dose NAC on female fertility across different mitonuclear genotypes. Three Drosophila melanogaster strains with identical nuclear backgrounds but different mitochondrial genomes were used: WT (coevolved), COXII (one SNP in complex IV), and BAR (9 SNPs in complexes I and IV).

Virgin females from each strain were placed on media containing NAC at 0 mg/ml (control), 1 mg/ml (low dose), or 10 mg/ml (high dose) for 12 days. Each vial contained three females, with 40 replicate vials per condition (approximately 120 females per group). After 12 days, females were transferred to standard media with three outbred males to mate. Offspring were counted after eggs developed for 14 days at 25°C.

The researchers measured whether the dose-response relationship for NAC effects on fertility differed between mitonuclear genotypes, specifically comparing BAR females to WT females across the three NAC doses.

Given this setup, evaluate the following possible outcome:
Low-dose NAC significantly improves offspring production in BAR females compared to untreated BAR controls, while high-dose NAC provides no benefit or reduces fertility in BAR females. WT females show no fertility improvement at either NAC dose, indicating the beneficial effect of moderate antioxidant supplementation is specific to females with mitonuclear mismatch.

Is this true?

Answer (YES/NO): NO